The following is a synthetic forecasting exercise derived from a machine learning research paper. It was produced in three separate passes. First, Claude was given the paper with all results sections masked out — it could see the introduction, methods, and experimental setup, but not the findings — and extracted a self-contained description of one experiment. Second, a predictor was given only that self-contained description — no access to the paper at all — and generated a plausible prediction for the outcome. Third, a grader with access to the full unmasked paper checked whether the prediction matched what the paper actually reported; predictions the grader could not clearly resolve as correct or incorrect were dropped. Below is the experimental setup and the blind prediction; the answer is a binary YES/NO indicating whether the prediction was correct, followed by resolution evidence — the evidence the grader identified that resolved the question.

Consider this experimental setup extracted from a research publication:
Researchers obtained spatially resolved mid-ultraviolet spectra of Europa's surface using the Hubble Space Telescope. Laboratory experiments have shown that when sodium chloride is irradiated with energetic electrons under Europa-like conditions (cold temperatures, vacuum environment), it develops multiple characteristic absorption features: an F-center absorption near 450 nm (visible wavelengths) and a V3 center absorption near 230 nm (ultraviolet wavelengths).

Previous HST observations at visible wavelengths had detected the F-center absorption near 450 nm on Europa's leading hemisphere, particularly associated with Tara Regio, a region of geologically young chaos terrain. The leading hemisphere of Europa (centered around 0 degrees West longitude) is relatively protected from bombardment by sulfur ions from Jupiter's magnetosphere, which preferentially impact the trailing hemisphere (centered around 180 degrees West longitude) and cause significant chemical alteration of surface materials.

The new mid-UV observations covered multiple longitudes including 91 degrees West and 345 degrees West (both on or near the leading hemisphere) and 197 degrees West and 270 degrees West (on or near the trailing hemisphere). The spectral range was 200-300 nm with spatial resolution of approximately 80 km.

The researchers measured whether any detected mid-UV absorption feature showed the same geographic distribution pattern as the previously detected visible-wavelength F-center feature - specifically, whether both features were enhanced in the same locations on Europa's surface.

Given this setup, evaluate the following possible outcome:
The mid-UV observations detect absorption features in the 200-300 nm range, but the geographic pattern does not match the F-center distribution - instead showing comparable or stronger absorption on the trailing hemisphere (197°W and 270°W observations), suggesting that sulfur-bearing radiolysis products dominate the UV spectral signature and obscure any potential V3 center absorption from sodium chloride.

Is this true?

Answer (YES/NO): NO